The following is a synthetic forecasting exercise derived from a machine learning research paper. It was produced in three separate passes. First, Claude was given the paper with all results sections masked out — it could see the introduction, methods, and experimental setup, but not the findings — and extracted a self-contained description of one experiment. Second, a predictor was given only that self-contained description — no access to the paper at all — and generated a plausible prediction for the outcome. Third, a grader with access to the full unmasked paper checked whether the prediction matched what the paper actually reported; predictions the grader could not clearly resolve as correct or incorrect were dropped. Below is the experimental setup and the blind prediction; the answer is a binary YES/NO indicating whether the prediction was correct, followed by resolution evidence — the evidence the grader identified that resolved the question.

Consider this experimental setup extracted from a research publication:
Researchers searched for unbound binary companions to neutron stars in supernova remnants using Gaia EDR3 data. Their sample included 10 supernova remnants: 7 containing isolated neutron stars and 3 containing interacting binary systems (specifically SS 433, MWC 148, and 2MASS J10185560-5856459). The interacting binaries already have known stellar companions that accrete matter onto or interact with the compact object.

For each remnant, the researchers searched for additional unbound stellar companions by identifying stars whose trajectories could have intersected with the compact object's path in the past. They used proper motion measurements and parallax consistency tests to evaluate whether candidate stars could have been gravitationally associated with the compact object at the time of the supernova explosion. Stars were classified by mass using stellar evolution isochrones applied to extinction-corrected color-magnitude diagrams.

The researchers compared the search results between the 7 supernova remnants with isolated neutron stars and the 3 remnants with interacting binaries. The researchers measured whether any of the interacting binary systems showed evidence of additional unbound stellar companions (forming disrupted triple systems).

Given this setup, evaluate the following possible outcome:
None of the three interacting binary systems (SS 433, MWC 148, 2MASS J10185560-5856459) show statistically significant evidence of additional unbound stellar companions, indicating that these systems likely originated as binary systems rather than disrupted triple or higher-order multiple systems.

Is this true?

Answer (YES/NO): YES